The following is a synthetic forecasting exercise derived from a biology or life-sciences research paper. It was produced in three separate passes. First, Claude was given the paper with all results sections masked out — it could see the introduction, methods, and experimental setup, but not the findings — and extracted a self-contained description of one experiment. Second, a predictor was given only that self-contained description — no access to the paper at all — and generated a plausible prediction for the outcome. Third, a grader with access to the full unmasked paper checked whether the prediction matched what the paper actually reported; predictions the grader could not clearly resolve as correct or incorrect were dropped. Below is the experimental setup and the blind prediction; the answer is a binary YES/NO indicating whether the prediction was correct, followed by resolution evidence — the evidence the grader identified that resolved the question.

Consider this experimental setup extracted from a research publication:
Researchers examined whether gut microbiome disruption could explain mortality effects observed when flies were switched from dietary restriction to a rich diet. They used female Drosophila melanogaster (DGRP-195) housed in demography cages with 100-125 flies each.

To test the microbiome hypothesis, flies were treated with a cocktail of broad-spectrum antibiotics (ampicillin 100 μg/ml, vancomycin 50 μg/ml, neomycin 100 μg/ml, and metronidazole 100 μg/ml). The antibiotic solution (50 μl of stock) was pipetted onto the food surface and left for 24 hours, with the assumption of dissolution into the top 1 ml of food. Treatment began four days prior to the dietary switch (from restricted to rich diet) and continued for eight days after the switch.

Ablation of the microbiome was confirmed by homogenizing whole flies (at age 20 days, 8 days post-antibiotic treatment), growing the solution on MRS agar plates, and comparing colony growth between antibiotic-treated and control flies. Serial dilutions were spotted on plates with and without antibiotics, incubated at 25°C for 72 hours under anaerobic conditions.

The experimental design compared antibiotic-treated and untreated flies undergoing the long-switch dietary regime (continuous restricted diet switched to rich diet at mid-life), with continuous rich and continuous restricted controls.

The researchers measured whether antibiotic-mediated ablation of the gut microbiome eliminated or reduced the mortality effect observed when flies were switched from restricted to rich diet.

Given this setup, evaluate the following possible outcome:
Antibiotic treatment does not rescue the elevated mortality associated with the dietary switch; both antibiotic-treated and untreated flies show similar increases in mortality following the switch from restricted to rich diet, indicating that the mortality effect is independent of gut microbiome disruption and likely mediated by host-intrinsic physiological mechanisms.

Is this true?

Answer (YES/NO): YES